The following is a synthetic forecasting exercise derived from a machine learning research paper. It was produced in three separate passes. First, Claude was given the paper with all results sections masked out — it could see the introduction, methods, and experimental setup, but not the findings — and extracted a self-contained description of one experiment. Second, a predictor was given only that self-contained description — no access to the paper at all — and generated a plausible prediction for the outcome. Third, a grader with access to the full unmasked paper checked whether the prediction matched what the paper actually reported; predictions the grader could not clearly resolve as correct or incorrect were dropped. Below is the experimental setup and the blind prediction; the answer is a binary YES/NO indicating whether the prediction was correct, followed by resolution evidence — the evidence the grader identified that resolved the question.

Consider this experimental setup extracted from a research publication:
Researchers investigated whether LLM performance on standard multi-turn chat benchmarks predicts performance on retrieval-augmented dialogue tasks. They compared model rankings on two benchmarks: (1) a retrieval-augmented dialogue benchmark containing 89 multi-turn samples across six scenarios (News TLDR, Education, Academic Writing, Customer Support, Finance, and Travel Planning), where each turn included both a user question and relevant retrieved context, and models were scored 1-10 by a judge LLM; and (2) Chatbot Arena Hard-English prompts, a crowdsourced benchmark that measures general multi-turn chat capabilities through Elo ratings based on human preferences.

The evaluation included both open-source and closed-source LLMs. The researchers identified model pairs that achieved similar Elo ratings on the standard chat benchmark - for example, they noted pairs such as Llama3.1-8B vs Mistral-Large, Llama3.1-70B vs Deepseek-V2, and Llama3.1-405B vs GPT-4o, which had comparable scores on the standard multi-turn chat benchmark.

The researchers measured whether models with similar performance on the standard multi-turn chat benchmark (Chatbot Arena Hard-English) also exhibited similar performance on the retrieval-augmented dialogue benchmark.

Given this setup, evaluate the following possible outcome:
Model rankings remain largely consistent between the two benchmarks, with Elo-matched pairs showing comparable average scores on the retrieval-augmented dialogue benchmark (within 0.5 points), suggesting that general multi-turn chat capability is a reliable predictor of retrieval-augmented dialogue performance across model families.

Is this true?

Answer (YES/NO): NO